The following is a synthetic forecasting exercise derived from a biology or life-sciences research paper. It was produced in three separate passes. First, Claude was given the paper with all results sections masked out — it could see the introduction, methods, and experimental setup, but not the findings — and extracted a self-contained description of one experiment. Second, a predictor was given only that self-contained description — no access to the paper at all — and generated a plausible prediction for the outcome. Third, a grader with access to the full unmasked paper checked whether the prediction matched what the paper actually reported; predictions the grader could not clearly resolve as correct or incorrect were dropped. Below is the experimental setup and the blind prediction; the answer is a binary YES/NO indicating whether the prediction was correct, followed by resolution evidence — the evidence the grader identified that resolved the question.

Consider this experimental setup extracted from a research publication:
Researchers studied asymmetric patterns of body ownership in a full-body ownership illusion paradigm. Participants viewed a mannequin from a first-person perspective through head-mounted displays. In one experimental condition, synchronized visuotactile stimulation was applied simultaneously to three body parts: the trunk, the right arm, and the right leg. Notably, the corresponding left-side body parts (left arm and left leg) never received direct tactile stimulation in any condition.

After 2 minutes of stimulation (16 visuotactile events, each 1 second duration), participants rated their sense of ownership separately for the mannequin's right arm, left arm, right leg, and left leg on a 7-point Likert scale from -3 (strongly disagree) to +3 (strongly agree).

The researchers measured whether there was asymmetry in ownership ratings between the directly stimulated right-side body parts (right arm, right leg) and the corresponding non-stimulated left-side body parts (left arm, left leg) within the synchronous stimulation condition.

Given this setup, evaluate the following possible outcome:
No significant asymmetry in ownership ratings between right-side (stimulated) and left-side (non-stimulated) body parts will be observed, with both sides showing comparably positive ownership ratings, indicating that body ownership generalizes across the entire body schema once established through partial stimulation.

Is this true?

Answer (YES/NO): NO